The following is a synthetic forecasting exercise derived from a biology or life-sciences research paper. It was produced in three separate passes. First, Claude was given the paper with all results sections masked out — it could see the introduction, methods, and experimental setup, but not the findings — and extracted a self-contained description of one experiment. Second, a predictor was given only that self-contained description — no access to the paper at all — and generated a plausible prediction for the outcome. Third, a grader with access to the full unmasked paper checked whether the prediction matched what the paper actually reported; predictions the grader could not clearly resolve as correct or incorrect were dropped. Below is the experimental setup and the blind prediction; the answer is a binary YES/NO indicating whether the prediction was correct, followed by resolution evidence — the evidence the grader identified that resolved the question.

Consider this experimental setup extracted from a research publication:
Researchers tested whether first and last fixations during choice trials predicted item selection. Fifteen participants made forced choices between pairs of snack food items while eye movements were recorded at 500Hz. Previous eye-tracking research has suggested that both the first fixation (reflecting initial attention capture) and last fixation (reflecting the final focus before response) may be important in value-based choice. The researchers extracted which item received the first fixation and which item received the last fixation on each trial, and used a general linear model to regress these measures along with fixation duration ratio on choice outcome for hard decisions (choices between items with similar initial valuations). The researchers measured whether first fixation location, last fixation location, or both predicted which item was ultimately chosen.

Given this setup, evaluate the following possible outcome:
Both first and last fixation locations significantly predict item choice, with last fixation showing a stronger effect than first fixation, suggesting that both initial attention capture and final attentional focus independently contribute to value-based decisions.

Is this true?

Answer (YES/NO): YES